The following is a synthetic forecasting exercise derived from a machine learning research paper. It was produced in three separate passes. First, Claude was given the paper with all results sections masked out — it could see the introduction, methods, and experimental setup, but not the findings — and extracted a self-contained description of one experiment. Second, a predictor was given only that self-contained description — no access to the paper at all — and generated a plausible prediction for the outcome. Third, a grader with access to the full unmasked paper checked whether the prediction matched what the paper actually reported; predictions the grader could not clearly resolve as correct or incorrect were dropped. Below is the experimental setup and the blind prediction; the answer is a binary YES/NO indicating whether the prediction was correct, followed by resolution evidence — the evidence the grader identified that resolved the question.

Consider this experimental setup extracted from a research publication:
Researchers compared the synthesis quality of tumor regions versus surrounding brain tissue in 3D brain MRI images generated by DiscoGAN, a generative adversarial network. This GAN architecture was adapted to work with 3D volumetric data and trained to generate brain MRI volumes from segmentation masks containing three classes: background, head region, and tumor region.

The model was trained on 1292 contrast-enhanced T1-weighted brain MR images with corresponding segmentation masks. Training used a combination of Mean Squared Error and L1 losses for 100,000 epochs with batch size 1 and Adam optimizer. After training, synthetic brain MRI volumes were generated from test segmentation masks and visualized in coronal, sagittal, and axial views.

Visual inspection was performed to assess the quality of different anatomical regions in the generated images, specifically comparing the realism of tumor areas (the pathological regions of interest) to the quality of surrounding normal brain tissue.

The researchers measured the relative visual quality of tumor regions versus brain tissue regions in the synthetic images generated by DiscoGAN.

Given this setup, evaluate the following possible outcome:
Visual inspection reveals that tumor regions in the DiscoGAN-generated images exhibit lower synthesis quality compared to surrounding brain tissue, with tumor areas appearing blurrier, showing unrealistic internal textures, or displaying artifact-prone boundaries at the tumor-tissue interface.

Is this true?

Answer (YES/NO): NO